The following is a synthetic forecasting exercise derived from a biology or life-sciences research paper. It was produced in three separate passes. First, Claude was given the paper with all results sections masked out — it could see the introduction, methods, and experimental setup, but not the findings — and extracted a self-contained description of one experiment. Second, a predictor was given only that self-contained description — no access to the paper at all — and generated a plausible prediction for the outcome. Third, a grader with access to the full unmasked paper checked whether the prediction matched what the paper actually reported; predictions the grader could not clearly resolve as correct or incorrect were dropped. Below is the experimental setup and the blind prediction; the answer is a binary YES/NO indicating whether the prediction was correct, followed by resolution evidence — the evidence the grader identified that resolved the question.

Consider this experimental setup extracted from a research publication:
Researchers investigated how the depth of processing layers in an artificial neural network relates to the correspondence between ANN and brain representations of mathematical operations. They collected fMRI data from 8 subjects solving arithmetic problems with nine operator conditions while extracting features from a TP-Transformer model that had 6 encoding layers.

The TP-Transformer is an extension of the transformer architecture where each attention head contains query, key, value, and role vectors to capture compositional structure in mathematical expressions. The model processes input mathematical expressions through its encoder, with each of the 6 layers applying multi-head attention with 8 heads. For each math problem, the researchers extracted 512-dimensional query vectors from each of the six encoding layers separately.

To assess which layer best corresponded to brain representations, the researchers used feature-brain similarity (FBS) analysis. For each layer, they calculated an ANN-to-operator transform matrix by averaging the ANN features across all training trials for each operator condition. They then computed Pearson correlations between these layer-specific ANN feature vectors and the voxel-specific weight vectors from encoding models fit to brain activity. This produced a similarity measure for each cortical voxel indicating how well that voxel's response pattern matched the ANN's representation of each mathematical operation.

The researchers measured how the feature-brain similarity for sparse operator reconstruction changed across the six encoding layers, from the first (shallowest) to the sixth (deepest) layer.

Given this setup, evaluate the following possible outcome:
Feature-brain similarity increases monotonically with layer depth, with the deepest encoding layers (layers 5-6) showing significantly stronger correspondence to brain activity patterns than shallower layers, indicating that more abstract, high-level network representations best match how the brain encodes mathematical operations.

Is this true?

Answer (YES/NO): NO